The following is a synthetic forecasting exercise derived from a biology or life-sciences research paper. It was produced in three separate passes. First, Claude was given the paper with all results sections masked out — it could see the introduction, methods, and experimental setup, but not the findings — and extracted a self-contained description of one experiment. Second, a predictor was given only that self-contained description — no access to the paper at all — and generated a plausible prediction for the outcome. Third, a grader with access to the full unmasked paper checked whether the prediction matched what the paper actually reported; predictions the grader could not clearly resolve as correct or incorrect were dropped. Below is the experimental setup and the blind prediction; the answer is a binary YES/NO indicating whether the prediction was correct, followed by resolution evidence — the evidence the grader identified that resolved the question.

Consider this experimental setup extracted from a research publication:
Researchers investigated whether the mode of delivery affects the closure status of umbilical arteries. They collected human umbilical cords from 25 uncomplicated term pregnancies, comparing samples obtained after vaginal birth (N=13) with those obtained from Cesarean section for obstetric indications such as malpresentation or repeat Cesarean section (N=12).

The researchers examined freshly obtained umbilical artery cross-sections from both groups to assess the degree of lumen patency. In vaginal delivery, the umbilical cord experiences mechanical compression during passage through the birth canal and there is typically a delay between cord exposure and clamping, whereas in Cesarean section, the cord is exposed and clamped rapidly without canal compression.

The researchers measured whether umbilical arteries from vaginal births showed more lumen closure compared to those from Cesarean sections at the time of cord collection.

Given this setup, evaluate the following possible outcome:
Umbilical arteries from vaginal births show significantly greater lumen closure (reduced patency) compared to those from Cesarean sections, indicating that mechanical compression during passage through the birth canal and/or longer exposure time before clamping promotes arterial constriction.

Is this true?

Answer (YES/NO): NO